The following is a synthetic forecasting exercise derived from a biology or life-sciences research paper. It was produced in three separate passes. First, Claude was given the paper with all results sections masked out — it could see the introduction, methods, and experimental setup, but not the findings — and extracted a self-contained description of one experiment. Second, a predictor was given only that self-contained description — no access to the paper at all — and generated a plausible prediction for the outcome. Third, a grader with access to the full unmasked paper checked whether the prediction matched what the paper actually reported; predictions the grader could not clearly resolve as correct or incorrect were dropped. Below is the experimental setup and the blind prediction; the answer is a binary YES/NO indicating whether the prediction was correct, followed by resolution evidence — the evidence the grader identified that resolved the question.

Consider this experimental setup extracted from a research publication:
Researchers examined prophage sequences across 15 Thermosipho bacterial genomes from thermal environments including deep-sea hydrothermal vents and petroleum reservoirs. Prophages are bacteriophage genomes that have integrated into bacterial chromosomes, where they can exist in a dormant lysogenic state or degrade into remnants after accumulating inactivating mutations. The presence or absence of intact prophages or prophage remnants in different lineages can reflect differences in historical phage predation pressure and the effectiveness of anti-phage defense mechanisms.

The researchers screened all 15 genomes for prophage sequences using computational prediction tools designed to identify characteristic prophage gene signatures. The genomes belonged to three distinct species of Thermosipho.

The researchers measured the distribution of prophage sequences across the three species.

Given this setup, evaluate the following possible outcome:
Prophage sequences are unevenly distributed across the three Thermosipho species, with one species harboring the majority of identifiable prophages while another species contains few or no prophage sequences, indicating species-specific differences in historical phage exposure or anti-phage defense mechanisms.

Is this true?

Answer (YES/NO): NO